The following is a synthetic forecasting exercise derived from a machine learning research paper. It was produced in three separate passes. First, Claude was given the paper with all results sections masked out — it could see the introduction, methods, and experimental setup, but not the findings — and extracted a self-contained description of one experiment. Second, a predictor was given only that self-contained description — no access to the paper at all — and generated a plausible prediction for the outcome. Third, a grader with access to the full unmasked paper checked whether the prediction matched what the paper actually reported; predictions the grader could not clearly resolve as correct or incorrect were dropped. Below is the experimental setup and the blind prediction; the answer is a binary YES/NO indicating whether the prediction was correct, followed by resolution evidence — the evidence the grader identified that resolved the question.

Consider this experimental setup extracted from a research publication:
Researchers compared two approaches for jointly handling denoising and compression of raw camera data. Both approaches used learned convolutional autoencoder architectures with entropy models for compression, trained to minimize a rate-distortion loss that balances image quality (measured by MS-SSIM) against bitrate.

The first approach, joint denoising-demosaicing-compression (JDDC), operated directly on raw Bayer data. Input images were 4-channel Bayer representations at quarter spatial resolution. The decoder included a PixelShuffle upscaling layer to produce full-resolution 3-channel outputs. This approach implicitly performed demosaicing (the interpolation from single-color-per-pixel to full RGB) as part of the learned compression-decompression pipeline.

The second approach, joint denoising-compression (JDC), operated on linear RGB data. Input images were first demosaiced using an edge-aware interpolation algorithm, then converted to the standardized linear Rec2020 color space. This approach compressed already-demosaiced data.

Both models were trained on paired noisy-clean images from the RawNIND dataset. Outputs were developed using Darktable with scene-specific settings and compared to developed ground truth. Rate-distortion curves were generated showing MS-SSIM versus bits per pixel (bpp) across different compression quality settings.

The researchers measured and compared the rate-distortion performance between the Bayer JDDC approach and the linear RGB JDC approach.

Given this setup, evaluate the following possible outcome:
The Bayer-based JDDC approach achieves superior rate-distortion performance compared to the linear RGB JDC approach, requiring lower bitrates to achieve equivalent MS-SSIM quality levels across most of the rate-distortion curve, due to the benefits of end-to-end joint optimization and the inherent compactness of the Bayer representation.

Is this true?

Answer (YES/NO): YES